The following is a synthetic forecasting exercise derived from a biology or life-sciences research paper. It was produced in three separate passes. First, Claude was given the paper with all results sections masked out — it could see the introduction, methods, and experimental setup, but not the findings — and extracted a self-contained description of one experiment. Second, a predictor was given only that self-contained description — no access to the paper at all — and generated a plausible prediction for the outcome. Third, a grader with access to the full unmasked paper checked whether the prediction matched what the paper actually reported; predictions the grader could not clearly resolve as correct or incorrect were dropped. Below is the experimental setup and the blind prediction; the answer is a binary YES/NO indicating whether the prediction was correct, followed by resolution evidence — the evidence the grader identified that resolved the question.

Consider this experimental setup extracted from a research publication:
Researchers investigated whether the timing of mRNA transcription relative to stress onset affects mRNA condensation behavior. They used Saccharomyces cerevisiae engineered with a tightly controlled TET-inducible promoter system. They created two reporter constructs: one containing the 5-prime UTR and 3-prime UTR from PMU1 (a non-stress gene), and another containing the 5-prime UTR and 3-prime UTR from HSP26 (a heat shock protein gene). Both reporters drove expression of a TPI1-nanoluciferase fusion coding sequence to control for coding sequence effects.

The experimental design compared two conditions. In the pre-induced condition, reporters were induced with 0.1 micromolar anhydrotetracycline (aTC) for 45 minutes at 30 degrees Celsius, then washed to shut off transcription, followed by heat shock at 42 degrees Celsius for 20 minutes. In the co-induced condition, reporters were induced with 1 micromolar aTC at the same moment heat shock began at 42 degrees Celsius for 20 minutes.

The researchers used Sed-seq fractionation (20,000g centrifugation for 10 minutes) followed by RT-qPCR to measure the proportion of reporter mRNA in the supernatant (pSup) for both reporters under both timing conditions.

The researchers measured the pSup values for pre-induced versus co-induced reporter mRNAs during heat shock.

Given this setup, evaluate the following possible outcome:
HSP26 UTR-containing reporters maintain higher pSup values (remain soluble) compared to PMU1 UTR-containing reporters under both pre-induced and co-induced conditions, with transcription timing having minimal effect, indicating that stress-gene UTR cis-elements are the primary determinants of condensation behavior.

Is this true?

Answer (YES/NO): NO